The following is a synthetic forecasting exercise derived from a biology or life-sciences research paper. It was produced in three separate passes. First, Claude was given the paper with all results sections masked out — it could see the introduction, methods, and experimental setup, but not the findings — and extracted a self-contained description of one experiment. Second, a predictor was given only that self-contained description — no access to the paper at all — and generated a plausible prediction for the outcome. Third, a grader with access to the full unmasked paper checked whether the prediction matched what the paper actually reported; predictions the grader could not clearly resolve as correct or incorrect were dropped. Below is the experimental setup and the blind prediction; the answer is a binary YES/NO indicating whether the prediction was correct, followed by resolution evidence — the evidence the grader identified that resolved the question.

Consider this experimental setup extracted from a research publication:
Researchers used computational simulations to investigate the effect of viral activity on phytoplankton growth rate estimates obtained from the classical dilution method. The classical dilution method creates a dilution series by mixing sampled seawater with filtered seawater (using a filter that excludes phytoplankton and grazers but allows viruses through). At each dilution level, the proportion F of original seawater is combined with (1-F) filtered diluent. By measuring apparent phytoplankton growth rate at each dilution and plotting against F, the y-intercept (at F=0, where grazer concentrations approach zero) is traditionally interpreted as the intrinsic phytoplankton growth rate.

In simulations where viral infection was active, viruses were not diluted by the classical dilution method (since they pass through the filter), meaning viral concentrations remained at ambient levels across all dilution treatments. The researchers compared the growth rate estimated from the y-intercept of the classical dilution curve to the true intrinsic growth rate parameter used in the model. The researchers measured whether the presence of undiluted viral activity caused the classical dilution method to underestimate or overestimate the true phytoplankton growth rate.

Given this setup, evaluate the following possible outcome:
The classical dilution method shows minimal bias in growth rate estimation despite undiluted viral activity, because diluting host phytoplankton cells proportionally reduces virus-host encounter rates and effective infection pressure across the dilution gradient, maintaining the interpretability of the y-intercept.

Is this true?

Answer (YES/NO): NO